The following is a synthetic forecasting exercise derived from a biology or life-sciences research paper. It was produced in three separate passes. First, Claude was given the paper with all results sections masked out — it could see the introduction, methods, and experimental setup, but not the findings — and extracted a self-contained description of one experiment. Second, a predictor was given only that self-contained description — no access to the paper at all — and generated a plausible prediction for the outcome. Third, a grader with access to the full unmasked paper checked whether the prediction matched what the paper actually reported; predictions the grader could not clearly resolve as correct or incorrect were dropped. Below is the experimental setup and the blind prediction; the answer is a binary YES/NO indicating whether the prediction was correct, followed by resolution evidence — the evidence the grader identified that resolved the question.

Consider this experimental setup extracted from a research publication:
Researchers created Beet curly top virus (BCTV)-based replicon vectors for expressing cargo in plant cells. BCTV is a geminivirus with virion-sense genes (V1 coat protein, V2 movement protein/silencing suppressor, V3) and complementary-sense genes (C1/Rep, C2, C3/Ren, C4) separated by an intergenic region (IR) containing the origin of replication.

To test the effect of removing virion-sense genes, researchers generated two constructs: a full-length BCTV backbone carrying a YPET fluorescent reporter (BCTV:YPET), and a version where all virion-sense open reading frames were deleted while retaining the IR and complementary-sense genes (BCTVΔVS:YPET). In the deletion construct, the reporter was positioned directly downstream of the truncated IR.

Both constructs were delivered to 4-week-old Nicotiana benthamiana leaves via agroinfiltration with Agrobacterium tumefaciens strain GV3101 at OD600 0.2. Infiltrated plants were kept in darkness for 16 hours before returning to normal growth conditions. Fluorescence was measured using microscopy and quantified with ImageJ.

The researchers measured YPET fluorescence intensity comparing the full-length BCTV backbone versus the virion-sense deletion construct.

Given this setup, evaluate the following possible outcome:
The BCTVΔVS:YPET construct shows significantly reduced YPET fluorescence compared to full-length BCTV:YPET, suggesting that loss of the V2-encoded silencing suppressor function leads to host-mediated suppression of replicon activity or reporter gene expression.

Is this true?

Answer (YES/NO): NO